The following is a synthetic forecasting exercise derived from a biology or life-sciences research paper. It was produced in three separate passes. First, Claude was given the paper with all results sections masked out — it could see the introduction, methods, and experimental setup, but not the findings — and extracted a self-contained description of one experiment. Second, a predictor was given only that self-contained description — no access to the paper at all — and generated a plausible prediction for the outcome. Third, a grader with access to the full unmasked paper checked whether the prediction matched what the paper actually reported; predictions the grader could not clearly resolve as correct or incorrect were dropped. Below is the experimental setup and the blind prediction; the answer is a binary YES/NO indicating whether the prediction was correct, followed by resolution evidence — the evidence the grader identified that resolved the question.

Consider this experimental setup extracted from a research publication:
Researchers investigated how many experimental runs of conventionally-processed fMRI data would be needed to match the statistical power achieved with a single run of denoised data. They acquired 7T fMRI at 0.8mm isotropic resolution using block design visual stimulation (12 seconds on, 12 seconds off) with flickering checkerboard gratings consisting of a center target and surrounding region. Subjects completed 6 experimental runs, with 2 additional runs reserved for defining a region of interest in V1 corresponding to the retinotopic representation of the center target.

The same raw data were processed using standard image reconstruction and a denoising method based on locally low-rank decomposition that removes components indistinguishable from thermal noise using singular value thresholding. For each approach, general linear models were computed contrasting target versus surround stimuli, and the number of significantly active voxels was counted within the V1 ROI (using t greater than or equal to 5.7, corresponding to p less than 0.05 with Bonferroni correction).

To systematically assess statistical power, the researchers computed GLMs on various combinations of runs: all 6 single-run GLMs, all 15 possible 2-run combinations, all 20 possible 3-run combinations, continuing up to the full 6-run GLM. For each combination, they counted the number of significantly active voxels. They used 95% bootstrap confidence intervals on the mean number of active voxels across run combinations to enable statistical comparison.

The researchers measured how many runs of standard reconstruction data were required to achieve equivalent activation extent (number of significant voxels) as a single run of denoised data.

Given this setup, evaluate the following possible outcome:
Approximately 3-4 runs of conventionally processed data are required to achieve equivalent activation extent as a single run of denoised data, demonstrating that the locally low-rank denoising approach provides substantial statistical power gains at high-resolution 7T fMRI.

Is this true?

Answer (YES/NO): NO